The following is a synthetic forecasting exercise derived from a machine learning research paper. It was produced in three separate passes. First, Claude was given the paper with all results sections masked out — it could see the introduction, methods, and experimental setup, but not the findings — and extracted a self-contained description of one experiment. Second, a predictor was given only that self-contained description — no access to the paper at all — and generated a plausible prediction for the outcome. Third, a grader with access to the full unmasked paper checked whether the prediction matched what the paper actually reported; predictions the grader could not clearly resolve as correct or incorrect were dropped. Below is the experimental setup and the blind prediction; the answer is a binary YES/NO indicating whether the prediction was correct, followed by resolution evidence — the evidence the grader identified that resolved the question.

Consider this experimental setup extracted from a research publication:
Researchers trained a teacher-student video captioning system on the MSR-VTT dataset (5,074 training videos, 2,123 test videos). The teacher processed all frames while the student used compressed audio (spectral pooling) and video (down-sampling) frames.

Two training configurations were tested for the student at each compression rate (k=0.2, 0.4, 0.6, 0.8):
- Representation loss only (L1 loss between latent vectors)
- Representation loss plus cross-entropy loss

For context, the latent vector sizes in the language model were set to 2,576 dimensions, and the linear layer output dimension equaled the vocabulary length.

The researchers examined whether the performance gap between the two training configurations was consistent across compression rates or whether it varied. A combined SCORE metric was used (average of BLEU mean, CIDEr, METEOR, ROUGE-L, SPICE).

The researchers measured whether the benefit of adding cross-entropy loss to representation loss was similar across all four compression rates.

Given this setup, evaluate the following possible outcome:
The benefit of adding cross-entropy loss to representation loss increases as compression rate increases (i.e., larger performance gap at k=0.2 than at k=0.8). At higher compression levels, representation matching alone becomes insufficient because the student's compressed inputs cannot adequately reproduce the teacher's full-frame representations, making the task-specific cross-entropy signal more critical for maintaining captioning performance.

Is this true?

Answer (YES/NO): NO